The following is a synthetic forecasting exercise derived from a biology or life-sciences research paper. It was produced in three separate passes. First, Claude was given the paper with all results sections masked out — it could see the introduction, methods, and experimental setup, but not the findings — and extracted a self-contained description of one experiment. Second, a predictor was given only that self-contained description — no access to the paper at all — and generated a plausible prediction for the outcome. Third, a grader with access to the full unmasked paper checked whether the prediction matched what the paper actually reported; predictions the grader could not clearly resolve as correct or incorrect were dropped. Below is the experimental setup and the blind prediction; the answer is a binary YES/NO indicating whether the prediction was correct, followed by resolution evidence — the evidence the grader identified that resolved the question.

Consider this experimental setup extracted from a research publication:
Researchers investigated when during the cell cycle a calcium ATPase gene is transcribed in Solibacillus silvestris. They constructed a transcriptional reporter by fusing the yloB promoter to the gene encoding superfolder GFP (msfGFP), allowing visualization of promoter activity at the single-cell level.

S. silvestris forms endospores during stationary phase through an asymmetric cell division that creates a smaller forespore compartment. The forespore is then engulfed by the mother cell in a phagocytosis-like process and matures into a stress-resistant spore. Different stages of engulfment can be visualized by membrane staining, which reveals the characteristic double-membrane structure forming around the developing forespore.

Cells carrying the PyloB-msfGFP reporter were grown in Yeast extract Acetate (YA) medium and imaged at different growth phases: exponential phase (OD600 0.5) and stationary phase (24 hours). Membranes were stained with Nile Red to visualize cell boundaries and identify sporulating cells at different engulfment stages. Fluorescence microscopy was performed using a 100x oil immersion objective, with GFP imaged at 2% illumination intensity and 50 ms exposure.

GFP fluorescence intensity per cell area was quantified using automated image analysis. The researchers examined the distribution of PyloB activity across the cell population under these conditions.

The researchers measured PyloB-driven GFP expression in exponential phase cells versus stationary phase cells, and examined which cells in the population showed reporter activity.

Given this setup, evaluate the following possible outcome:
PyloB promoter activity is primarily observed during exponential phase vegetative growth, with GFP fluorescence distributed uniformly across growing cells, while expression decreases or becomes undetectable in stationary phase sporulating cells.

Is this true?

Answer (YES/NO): NO